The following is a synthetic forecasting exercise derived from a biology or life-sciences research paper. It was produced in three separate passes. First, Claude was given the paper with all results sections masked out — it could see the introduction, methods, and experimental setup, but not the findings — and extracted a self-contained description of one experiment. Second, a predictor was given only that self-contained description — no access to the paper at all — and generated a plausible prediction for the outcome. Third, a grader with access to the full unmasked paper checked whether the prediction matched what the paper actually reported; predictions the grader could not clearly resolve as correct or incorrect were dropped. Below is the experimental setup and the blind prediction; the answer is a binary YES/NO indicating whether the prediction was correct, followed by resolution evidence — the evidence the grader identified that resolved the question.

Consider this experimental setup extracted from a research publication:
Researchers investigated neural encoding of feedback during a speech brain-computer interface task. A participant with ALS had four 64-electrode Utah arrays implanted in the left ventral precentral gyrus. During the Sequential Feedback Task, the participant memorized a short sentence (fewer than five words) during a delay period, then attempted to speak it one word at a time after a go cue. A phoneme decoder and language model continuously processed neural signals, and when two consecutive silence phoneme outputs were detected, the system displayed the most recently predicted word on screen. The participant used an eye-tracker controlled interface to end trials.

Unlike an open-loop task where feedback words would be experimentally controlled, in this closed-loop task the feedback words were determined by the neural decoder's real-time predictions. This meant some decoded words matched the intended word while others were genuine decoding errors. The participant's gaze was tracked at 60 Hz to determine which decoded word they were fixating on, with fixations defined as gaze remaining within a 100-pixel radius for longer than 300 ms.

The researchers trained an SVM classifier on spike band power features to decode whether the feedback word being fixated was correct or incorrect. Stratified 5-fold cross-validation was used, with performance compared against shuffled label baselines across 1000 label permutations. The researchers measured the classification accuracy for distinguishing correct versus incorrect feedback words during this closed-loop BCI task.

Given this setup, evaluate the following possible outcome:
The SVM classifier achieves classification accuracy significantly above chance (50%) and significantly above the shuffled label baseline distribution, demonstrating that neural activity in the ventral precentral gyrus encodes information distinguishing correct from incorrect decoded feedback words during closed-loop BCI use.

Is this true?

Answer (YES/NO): YES